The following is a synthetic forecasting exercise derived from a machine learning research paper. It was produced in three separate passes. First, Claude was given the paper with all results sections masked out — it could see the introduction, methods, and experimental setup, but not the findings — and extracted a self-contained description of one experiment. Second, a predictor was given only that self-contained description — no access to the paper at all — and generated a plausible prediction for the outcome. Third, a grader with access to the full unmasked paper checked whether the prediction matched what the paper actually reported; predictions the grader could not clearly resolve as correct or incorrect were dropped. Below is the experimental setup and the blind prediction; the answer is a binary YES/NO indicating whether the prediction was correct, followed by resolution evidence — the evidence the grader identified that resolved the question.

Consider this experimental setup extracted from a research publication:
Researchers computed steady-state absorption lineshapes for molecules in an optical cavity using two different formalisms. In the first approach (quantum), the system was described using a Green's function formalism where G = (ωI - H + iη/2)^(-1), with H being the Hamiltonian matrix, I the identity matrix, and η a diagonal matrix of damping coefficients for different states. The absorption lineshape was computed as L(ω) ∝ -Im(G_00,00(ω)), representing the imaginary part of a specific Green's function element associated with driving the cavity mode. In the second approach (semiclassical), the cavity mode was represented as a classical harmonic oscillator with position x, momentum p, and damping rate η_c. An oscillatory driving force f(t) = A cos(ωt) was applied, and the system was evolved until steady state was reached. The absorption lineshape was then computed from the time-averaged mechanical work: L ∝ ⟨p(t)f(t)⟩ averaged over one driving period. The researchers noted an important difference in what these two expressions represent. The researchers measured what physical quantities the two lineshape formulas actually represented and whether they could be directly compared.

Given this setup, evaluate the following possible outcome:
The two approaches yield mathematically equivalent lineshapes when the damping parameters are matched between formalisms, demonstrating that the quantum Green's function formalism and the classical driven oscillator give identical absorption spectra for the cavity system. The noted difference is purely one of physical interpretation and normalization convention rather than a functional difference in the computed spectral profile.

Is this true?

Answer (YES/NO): YES